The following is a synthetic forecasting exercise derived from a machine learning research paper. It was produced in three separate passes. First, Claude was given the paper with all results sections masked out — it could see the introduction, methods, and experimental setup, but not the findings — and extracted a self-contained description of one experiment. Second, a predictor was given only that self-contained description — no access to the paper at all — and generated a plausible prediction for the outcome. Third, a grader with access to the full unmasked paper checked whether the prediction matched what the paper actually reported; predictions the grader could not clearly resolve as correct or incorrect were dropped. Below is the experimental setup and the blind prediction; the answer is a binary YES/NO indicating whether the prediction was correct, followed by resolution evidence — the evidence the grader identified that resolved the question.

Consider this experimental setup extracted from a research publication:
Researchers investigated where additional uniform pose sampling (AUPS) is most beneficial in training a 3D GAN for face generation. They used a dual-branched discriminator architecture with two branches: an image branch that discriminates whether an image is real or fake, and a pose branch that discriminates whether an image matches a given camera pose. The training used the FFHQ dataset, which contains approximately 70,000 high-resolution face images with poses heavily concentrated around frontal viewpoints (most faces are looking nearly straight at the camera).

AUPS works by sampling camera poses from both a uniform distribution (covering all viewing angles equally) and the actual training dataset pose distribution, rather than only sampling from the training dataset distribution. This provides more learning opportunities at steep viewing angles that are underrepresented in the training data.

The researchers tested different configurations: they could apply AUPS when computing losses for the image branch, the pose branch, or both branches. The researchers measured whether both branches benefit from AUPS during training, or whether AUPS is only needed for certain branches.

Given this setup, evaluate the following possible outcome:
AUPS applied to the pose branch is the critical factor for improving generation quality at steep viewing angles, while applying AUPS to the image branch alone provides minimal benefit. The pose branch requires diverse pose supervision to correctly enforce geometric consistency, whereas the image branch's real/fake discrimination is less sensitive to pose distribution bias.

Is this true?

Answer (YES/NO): NO